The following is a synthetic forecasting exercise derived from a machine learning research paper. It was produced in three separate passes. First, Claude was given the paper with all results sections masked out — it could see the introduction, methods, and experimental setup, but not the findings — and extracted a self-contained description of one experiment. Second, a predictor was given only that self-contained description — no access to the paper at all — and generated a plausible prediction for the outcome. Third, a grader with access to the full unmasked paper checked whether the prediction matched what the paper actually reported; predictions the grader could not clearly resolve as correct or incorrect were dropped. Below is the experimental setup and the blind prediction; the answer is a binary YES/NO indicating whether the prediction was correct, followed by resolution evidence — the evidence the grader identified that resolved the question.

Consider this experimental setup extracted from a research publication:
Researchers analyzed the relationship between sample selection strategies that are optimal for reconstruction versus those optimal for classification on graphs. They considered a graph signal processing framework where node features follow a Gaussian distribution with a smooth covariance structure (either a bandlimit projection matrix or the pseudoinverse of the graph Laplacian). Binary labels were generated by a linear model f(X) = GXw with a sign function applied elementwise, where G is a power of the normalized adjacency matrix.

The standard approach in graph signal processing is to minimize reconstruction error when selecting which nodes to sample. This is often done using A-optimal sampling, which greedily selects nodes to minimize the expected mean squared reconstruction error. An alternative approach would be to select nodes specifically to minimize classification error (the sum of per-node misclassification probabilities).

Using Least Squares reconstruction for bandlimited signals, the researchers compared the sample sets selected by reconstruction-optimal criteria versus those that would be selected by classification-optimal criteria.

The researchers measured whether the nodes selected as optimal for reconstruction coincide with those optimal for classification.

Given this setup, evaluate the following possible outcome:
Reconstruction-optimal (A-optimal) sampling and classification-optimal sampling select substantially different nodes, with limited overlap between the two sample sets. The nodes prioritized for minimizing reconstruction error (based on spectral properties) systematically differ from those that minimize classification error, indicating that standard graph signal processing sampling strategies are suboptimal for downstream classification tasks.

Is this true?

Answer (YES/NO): YES